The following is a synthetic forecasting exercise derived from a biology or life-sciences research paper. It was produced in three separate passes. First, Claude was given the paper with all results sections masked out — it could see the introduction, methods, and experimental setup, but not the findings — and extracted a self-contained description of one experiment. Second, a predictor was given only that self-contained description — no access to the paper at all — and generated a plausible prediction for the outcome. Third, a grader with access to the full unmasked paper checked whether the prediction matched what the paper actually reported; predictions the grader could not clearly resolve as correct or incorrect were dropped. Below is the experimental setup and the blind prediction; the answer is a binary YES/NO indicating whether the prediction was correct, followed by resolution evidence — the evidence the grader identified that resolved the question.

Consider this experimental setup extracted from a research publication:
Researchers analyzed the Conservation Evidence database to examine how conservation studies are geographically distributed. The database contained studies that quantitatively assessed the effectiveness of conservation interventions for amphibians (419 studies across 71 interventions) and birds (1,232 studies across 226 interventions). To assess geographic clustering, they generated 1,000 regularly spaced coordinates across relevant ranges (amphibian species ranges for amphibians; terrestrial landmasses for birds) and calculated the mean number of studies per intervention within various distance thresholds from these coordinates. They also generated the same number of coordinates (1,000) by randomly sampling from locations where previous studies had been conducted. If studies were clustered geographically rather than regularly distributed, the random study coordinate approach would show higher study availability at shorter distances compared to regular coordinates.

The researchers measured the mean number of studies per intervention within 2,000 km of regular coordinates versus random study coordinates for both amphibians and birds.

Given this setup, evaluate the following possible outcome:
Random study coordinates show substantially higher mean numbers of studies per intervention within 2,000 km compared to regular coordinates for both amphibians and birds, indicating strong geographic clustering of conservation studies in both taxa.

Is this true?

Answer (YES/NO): YES